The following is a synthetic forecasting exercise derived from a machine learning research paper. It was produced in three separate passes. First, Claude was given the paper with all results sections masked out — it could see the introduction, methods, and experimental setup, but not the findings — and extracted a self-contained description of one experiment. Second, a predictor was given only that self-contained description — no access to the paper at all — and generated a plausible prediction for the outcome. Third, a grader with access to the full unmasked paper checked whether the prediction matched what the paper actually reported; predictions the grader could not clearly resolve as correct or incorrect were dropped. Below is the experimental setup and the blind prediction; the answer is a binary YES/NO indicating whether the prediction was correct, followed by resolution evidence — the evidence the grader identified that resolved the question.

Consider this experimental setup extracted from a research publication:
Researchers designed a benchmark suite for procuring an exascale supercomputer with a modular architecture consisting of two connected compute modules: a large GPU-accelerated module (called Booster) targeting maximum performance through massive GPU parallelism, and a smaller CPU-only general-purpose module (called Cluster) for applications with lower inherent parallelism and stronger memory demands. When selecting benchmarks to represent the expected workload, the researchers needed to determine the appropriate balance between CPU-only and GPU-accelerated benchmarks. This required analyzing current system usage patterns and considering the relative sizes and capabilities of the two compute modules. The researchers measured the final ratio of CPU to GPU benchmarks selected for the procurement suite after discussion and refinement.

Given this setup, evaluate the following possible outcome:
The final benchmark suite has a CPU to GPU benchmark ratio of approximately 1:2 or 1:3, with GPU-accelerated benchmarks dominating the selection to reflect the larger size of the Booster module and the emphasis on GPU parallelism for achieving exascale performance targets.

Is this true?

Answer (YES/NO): NO